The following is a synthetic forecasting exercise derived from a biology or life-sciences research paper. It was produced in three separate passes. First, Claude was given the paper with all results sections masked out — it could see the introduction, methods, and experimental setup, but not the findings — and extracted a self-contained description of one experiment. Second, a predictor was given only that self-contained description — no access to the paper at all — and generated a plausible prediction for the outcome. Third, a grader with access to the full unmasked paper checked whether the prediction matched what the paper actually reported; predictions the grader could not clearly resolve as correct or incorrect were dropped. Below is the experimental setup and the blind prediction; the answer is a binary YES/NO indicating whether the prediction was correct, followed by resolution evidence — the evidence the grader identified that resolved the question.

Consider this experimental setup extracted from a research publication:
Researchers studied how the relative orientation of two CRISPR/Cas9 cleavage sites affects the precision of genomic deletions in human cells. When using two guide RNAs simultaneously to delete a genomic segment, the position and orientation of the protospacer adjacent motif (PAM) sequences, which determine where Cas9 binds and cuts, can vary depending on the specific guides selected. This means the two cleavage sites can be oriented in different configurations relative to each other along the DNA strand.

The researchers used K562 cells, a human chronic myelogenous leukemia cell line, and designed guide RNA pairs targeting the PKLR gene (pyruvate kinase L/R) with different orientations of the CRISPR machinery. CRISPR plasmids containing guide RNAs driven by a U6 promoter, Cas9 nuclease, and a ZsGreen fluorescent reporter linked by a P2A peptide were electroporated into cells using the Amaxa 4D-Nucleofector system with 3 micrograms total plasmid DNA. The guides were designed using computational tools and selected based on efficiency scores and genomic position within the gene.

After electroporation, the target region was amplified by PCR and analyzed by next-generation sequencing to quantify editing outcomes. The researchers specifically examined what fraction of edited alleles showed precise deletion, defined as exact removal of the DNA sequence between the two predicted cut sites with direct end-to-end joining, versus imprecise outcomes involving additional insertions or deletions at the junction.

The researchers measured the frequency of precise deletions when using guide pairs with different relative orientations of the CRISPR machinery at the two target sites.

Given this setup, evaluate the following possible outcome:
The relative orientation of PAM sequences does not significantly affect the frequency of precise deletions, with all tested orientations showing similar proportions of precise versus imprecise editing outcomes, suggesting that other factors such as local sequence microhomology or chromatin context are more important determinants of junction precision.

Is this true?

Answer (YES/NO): NO